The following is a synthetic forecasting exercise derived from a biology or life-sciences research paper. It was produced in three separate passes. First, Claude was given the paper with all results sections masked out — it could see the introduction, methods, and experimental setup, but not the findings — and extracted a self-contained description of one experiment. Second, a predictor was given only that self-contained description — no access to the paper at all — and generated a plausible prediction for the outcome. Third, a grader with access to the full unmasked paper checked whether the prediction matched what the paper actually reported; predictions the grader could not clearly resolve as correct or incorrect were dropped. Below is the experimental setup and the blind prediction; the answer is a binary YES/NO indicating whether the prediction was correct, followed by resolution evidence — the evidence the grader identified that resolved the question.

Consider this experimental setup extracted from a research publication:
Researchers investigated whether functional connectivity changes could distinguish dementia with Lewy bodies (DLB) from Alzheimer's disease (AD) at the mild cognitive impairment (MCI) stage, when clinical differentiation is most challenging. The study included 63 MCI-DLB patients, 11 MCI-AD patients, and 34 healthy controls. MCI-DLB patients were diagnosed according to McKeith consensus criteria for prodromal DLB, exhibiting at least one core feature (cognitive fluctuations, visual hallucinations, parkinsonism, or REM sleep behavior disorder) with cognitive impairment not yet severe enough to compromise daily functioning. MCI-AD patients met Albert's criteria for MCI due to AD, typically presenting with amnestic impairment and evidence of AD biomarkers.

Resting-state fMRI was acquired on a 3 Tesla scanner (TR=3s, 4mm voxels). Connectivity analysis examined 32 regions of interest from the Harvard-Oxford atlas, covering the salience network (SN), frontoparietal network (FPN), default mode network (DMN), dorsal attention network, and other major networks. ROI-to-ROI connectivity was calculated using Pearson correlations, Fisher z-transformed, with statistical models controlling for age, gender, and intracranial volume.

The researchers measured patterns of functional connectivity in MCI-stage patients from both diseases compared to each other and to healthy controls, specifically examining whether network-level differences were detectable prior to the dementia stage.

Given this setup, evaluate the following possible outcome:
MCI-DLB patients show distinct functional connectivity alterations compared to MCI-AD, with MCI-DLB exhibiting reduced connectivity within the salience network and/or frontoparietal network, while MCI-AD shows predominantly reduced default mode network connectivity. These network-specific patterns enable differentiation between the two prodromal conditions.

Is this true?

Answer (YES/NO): NO